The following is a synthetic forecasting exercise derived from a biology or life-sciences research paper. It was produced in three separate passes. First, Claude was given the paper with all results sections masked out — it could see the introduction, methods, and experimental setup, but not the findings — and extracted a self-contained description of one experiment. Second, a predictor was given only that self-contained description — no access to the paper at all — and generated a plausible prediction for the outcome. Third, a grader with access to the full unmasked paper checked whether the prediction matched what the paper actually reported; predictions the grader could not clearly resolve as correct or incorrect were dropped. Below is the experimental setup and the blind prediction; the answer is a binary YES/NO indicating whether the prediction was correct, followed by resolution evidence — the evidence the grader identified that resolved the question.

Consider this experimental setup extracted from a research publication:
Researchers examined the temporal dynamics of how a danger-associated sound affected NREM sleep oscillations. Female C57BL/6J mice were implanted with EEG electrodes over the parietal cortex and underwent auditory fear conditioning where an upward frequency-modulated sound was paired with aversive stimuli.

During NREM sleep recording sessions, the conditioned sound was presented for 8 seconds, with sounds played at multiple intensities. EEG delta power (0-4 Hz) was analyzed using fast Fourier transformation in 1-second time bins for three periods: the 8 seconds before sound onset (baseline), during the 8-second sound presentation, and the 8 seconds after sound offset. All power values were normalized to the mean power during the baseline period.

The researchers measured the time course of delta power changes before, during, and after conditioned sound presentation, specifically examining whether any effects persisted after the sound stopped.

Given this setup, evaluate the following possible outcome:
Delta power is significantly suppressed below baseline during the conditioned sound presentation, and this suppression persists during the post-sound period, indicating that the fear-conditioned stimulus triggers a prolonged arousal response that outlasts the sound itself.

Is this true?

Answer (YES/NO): YES